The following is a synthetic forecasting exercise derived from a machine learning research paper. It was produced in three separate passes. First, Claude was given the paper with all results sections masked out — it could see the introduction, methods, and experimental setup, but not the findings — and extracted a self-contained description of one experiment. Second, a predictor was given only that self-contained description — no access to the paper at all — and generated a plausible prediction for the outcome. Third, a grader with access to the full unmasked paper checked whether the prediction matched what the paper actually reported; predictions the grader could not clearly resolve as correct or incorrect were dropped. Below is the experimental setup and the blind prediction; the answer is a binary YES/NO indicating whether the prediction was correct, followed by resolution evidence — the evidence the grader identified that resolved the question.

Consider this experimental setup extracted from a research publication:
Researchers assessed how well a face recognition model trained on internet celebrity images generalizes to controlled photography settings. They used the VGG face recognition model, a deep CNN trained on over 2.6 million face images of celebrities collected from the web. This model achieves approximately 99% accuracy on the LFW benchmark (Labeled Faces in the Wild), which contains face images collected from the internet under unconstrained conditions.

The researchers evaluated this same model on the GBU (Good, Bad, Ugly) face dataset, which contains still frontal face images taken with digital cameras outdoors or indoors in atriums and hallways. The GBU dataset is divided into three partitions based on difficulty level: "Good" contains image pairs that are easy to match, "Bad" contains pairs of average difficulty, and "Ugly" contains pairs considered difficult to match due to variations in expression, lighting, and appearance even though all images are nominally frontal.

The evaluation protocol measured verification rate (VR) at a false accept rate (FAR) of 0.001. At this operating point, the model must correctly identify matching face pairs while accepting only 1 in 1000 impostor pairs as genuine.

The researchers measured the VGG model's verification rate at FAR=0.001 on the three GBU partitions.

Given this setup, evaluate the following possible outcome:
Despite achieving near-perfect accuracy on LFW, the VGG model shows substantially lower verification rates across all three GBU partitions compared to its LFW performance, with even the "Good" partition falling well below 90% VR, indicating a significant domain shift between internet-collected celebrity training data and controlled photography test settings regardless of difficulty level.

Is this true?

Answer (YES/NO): NO